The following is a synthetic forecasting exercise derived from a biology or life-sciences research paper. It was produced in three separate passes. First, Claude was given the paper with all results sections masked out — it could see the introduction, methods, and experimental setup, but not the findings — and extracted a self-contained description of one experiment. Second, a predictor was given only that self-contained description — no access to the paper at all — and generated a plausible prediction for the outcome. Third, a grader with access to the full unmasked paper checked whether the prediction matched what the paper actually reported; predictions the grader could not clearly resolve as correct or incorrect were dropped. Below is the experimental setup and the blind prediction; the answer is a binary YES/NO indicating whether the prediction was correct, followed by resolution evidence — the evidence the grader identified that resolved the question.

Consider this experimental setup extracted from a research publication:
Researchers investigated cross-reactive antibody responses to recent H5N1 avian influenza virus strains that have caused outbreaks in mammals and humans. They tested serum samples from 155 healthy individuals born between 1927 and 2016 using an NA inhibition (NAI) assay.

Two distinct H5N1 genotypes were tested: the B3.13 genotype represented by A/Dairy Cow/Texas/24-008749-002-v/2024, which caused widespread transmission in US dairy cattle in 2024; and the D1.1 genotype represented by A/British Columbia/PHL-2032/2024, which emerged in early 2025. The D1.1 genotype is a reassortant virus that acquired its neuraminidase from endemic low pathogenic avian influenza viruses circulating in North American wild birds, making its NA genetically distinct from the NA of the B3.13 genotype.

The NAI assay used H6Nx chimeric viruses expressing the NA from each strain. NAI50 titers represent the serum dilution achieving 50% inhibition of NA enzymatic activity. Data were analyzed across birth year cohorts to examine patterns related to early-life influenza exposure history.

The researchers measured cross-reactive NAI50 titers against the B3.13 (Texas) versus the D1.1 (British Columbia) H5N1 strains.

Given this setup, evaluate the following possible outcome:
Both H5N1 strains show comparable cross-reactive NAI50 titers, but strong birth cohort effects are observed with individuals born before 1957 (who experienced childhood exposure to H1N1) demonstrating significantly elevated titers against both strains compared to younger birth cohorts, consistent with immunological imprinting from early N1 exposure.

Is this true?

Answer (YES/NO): NO